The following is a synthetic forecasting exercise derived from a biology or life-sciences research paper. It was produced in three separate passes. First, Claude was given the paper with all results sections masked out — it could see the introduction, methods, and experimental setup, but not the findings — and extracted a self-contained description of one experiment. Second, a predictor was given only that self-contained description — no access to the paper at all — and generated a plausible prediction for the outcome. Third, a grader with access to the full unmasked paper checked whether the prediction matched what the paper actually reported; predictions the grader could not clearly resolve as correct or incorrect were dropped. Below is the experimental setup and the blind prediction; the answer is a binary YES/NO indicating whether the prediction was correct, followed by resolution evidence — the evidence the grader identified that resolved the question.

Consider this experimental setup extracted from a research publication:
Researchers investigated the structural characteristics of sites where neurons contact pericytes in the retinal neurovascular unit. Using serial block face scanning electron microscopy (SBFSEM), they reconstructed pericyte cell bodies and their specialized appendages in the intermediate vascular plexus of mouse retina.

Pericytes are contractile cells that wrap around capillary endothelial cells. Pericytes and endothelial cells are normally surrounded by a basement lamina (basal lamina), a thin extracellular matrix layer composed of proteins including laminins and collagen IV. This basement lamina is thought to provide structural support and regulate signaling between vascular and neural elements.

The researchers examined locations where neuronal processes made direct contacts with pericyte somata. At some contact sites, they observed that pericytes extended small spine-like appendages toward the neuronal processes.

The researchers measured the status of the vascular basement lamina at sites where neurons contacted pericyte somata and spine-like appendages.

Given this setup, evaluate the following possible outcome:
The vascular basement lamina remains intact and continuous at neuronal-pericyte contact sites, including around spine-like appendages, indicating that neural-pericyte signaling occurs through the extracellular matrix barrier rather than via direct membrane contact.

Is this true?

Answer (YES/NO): NO